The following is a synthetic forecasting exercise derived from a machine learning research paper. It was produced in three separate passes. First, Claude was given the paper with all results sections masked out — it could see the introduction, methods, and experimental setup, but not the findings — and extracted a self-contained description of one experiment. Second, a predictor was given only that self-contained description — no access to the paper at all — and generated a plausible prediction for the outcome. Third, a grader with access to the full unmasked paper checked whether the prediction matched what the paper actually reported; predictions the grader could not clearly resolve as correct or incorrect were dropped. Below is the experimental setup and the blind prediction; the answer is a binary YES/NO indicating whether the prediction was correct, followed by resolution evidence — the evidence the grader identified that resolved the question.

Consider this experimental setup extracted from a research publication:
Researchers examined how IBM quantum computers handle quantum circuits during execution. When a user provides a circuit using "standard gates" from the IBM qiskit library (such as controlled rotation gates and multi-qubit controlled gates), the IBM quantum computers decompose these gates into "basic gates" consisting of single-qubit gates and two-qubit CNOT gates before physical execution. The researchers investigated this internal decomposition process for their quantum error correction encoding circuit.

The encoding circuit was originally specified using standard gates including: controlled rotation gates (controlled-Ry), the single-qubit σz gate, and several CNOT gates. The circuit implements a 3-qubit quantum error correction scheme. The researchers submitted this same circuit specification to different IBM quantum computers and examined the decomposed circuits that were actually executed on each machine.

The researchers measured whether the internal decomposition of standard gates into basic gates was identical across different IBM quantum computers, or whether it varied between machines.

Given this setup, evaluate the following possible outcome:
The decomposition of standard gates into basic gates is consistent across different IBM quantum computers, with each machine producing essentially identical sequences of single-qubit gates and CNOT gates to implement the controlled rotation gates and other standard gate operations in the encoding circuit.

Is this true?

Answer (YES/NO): NO